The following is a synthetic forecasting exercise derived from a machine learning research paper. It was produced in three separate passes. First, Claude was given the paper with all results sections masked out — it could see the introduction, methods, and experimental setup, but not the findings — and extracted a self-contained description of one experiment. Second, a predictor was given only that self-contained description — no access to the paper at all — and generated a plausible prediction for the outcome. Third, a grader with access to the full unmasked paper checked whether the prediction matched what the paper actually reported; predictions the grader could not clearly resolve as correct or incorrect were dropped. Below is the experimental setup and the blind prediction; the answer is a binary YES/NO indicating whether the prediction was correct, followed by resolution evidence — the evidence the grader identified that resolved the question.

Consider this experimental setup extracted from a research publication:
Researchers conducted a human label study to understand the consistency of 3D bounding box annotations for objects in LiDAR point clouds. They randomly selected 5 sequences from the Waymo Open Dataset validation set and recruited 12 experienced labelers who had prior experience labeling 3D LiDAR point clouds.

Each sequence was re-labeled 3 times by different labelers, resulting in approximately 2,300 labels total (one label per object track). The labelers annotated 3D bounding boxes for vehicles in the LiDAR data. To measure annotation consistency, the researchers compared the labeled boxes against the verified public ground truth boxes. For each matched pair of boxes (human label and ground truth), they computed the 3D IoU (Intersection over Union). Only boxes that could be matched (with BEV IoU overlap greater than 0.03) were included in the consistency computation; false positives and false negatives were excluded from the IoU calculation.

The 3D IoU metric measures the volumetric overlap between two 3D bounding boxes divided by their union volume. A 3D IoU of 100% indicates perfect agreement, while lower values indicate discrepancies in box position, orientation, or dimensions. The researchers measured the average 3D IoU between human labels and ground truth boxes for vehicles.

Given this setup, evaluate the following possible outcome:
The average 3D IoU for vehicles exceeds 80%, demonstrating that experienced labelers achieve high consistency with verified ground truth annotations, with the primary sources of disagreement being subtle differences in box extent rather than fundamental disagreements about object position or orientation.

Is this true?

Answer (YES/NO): NO